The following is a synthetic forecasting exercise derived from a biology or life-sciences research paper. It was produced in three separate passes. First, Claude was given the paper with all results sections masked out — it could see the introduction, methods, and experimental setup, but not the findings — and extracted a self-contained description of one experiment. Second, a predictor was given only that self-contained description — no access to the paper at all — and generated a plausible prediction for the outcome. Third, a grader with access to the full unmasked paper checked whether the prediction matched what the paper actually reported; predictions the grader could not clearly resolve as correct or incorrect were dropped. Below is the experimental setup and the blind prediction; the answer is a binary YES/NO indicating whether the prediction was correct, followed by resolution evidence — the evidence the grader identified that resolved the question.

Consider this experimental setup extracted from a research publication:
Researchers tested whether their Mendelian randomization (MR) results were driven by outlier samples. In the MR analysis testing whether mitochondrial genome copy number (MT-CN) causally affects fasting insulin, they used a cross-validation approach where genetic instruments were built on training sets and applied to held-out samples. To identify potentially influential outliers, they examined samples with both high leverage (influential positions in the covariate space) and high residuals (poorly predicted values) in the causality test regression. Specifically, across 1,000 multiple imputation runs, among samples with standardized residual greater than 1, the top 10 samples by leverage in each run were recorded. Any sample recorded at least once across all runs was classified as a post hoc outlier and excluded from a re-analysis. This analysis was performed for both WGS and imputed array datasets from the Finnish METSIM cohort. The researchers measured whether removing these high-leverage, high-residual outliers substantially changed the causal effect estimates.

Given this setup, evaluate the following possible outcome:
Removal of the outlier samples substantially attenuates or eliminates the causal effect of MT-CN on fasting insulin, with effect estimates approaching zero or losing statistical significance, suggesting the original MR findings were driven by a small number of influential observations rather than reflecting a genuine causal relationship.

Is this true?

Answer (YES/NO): NO